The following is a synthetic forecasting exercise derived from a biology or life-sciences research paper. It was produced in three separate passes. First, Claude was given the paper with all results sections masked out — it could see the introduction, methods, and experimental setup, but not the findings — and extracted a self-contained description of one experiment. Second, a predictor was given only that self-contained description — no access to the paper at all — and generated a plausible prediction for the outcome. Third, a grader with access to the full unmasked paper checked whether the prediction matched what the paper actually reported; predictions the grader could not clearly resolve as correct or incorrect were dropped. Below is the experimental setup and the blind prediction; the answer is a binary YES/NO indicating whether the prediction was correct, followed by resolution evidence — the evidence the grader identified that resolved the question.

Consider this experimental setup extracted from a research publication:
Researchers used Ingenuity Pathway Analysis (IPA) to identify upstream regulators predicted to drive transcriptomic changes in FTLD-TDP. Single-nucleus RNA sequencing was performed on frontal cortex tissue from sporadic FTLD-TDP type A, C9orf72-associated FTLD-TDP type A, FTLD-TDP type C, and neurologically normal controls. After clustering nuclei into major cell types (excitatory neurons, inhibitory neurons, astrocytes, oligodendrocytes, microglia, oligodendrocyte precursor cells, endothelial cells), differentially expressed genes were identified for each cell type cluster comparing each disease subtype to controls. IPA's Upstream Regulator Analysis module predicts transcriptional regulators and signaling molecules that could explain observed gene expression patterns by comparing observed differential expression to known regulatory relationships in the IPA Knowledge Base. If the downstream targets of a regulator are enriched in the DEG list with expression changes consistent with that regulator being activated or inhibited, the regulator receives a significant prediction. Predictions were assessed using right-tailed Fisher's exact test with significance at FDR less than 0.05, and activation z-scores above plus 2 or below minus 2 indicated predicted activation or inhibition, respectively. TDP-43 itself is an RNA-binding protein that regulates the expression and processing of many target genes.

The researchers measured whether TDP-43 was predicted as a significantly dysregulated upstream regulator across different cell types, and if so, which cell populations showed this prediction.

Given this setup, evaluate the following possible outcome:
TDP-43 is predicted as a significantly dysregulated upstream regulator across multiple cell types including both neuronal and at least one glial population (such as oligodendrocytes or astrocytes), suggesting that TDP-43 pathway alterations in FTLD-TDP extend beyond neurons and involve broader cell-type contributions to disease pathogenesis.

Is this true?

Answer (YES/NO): YES